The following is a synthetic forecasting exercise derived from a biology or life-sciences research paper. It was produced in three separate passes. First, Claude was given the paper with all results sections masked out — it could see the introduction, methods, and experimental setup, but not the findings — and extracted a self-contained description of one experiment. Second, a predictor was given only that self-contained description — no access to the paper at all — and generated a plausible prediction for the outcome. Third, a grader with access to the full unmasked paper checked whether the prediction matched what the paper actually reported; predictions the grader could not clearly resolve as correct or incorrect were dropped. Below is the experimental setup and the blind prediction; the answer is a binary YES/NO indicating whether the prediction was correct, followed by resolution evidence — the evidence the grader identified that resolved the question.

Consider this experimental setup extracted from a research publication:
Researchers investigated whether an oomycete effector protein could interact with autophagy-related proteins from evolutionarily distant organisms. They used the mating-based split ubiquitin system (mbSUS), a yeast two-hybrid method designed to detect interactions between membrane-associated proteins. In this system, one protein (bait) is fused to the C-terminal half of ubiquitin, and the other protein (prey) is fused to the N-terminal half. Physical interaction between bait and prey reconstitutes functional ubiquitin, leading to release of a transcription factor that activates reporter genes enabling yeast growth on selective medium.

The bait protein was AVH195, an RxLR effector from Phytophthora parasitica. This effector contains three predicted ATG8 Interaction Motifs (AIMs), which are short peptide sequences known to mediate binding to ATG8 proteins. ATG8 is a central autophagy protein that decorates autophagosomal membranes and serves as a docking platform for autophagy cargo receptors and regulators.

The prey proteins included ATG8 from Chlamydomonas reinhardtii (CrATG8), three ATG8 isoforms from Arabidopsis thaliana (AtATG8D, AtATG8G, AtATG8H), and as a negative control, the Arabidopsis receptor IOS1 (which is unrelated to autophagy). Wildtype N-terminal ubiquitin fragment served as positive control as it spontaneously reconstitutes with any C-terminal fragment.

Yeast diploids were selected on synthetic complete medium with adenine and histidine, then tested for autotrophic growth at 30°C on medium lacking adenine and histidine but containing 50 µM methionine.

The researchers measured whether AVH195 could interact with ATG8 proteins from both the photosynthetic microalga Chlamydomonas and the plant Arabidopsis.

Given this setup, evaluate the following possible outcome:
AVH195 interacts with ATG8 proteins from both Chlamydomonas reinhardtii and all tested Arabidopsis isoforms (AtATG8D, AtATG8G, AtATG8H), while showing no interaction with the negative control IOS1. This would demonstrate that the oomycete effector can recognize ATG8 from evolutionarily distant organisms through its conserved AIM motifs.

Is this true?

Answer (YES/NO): YES